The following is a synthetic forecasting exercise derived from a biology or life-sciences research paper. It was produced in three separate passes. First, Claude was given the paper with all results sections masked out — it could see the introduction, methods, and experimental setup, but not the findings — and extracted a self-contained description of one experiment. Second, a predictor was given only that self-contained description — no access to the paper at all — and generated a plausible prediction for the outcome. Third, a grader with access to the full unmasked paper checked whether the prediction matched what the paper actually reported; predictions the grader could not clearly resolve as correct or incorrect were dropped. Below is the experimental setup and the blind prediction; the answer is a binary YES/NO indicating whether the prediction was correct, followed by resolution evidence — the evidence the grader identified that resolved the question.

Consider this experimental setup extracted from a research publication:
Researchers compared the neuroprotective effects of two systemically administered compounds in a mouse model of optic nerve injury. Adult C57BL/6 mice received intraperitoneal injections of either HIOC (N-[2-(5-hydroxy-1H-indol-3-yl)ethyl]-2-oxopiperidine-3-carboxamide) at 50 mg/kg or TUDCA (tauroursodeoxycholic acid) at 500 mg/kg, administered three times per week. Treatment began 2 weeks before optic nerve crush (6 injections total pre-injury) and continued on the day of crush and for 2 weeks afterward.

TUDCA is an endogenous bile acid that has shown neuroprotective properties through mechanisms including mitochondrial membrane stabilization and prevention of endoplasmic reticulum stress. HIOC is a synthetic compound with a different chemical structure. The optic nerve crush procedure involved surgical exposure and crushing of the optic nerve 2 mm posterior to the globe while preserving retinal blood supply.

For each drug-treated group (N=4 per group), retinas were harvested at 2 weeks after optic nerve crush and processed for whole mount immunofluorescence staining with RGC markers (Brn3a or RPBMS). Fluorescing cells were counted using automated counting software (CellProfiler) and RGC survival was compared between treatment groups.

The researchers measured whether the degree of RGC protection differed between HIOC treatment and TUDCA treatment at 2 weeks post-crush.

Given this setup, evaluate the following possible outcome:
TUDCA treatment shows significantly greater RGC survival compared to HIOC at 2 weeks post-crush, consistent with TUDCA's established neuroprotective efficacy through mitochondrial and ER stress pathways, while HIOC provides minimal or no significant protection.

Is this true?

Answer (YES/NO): NO